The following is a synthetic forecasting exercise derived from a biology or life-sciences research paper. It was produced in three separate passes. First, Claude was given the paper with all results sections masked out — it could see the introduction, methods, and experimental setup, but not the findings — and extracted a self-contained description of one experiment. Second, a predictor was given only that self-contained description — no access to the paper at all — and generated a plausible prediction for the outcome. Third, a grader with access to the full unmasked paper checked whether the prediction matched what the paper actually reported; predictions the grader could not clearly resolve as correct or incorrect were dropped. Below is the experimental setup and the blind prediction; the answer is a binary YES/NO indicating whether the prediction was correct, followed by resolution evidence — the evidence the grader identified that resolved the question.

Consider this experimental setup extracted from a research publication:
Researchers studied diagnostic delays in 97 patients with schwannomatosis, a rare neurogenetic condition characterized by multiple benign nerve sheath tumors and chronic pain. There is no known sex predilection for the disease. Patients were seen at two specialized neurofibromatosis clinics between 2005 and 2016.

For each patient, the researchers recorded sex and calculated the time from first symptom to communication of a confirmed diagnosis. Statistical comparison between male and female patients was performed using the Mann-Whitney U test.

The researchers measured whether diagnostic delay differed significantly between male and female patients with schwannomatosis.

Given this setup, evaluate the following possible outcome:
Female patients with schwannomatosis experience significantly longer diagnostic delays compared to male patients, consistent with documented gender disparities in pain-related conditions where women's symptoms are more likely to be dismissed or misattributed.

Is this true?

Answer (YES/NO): NO